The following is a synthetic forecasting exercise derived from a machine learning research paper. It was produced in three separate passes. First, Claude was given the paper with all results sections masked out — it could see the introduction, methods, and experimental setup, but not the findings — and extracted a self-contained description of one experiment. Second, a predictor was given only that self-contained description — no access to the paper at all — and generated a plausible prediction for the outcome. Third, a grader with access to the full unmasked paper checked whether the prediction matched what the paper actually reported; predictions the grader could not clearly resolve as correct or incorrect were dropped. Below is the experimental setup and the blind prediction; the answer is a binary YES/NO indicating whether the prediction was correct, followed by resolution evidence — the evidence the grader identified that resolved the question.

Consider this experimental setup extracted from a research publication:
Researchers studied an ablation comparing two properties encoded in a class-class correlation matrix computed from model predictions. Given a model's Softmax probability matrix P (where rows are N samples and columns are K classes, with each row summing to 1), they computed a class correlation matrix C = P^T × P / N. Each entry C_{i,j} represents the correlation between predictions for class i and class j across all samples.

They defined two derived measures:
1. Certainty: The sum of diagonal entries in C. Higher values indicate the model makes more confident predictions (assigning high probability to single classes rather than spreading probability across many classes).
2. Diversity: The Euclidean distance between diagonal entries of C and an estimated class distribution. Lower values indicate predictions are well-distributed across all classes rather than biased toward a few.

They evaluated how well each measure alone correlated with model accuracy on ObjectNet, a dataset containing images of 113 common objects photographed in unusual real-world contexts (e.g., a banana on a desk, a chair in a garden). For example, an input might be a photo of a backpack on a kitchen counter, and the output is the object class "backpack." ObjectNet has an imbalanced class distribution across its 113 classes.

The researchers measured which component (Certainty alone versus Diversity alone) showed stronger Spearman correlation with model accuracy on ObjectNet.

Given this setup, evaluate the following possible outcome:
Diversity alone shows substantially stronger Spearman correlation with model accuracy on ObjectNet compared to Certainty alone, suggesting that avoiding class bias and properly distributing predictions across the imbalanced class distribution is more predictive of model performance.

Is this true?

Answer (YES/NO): NO